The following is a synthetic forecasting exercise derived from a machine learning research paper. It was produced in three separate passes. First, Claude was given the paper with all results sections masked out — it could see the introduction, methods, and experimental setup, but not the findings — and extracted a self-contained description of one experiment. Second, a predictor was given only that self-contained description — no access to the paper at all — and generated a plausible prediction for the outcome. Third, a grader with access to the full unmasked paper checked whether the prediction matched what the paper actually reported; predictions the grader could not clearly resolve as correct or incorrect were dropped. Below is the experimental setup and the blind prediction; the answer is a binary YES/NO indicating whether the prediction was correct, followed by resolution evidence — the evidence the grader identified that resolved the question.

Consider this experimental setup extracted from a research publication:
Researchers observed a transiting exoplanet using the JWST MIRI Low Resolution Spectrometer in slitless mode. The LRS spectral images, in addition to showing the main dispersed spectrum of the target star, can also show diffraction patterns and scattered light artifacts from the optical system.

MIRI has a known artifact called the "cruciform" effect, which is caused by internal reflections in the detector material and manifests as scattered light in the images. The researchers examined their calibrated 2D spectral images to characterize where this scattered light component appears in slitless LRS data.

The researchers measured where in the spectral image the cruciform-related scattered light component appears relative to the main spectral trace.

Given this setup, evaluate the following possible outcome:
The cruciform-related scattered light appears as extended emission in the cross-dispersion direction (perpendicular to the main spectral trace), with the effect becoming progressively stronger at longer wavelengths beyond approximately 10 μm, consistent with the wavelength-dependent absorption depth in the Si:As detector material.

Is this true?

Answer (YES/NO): NO